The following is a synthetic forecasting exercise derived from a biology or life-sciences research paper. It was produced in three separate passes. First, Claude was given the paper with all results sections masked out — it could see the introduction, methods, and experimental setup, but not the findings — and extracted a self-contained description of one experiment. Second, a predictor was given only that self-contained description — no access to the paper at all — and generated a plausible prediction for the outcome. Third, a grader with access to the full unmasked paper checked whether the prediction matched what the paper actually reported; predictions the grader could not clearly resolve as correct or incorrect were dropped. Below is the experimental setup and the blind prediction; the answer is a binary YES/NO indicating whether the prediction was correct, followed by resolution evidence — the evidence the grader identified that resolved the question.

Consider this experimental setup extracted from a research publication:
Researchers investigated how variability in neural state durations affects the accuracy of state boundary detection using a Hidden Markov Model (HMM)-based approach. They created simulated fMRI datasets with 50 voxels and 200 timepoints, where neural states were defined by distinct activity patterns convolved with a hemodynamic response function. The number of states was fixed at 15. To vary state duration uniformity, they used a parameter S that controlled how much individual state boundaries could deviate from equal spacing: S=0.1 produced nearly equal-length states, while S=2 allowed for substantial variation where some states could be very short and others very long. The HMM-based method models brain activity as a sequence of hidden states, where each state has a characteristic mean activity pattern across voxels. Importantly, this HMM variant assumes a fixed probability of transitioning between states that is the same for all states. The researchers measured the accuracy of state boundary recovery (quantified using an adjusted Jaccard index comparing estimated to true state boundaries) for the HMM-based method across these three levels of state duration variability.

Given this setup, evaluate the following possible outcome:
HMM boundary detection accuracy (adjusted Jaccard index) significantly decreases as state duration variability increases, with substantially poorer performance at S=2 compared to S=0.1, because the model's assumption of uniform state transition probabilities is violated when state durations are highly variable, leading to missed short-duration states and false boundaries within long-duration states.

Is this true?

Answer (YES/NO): YES